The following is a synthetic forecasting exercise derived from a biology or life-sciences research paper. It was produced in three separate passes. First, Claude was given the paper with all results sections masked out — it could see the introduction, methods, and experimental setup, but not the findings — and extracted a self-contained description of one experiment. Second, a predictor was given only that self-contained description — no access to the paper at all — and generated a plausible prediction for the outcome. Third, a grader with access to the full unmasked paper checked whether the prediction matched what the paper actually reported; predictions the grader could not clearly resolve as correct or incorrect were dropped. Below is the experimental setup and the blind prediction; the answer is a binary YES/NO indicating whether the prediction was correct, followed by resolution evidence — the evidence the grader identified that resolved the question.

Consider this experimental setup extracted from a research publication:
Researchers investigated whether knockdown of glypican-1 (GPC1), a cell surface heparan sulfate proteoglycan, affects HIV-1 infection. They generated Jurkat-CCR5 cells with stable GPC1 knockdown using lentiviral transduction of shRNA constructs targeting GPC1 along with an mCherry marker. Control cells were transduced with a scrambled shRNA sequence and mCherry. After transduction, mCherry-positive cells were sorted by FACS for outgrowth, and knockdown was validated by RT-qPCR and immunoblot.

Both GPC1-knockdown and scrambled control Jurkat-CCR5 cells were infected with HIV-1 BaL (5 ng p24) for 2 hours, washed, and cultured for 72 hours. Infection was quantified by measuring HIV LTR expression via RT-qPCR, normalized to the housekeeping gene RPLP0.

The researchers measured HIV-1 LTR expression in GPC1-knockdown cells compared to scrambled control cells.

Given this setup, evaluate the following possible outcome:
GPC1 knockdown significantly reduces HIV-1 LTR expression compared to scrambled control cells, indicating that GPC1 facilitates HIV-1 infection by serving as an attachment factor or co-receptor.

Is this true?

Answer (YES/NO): NO